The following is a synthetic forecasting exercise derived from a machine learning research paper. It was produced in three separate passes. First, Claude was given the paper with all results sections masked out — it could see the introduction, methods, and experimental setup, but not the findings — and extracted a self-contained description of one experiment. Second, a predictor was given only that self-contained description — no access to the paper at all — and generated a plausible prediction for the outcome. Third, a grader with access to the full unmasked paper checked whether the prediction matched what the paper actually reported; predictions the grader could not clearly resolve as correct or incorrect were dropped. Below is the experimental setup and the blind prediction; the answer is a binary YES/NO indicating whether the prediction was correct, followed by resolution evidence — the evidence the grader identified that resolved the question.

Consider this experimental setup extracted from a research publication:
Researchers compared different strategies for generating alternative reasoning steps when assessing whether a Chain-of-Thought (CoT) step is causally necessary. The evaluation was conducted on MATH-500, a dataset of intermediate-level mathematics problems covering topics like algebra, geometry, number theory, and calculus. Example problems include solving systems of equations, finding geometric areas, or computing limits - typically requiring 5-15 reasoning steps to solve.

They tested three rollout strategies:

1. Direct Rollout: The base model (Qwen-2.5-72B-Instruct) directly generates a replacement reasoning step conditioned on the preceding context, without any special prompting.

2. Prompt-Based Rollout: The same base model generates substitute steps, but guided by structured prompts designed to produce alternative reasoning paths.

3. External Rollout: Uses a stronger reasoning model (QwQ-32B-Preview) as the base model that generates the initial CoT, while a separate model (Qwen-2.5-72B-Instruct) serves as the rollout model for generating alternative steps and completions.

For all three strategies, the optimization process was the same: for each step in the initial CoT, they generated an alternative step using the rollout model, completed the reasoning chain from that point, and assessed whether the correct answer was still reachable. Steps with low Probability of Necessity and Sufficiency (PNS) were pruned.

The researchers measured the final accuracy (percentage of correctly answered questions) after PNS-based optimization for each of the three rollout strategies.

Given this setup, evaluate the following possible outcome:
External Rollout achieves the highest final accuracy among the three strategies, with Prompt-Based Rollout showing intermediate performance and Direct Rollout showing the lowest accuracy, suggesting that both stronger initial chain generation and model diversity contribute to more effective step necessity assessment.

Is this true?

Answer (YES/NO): NO